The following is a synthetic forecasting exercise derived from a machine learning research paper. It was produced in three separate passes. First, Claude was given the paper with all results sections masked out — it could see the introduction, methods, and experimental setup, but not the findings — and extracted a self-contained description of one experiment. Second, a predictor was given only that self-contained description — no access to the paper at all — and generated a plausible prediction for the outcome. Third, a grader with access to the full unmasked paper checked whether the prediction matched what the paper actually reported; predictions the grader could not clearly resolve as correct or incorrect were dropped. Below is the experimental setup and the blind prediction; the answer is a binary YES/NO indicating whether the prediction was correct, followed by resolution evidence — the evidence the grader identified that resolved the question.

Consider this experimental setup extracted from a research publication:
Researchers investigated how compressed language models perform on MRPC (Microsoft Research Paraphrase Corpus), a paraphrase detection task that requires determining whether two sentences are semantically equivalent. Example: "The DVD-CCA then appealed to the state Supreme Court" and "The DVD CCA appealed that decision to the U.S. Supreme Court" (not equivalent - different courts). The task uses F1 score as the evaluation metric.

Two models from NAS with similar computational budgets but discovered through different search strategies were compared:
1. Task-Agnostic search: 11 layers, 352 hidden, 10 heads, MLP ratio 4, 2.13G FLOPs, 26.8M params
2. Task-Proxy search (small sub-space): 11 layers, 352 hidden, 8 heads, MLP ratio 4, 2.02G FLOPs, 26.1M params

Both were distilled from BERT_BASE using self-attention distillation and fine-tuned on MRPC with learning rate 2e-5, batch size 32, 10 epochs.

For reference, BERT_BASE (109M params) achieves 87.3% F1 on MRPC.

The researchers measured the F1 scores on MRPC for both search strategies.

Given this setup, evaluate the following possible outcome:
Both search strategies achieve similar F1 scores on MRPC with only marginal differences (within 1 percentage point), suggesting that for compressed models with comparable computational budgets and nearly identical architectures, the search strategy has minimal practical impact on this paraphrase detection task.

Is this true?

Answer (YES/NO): NO